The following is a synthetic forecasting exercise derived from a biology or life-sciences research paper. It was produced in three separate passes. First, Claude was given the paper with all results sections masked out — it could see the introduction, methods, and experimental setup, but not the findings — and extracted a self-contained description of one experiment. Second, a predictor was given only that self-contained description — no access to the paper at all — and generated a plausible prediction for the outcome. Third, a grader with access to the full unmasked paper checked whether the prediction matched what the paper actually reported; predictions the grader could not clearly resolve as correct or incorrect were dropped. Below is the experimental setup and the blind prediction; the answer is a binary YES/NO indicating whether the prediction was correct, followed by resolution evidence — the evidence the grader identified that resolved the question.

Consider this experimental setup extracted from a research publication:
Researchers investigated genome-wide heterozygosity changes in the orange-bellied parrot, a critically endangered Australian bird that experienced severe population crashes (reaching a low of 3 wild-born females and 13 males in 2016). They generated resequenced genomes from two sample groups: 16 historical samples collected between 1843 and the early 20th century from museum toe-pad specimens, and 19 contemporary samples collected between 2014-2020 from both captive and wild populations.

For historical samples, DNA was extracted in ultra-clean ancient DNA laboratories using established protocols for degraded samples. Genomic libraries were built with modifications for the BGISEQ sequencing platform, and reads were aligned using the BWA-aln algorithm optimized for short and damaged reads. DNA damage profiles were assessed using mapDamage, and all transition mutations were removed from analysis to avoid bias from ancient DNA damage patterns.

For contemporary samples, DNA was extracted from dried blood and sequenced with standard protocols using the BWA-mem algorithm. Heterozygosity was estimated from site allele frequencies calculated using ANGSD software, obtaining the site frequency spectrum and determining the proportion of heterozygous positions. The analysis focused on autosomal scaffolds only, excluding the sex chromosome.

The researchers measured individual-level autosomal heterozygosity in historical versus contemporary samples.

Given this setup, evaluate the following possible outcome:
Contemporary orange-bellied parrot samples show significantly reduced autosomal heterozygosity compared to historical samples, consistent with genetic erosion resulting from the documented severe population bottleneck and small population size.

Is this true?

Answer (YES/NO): YES